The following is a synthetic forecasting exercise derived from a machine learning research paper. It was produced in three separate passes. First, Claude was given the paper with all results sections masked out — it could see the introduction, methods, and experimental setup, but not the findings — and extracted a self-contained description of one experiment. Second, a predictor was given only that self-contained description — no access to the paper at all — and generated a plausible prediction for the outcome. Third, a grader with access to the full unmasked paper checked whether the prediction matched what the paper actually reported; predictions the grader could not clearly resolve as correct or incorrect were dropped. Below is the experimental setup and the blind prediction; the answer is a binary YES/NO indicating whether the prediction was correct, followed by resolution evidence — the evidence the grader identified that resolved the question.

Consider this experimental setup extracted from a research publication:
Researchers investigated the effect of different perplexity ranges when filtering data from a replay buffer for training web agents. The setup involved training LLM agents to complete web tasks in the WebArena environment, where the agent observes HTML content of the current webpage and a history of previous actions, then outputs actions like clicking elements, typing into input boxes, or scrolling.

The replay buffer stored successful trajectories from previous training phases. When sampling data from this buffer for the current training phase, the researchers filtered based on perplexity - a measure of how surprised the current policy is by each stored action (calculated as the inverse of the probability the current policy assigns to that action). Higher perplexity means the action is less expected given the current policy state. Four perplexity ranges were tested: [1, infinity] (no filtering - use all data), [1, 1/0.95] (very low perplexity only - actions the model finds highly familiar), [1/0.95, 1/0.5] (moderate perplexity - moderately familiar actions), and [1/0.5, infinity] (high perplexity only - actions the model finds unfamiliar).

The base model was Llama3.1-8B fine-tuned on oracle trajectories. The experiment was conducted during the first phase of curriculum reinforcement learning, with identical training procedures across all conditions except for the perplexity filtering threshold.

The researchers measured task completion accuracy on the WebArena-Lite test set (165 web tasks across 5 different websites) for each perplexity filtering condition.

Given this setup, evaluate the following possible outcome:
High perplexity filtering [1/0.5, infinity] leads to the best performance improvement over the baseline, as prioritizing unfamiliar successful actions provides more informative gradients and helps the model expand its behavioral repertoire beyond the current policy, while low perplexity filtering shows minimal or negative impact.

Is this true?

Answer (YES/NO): NO